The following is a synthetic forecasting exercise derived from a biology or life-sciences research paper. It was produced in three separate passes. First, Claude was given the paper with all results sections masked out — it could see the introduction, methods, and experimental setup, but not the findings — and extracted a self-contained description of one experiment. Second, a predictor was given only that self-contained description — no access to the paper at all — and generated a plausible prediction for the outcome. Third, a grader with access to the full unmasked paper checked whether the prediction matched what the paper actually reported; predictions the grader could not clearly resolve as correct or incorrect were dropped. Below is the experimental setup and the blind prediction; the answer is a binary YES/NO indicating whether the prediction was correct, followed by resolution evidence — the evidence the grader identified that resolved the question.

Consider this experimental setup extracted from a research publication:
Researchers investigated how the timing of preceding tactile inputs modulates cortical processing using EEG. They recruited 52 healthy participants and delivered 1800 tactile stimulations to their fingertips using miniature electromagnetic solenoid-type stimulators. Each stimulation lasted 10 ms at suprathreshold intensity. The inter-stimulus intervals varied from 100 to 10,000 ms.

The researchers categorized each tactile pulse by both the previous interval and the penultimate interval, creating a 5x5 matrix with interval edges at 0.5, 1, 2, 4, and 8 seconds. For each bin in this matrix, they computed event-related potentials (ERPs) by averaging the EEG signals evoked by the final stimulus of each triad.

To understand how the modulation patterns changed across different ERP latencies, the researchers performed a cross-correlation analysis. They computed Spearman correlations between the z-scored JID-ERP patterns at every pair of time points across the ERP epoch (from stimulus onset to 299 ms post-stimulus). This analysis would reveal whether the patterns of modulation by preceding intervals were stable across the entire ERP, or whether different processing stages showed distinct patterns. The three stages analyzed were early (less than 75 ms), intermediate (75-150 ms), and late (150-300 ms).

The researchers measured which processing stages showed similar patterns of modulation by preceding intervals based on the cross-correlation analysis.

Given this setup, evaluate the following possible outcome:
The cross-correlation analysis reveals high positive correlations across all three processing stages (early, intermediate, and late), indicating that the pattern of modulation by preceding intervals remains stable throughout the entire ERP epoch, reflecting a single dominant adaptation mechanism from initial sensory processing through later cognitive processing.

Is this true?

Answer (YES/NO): NO